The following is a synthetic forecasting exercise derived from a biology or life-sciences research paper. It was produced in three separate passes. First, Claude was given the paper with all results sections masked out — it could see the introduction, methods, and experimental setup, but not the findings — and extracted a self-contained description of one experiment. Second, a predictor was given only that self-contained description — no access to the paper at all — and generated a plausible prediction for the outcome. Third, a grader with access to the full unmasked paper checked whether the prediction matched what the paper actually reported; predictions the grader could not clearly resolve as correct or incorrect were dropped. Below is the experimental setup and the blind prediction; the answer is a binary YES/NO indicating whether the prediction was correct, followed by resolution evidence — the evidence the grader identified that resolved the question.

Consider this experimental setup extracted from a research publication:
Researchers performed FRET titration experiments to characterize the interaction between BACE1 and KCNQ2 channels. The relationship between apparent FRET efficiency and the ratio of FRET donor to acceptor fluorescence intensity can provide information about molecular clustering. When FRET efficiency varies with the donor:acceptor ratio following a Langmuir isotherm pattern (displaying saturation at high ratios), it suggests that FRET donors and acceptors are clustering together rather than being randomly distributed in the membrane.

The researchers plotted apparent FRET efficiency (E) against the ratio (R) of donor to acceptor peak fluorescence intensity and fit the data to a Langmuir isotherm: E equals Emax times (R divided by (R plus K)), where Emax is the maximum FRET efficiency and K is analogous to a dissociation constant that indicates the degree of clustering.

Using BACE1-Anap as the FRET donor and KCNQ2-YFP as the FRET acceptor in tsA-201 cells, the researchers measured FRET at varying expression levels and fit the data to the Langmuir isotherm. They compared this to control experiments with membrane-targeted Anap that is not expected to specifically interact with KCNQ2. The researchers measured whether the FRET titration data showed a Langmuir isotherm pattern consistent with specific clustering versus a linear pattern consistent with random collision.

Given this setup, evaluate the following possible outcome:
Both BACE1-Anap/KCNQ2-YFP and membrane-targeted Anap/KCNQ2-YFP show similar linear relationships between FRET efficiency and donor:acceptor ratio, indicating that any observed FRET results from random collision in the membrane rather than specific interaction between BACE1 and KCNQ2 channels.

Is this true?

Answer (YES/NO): NO